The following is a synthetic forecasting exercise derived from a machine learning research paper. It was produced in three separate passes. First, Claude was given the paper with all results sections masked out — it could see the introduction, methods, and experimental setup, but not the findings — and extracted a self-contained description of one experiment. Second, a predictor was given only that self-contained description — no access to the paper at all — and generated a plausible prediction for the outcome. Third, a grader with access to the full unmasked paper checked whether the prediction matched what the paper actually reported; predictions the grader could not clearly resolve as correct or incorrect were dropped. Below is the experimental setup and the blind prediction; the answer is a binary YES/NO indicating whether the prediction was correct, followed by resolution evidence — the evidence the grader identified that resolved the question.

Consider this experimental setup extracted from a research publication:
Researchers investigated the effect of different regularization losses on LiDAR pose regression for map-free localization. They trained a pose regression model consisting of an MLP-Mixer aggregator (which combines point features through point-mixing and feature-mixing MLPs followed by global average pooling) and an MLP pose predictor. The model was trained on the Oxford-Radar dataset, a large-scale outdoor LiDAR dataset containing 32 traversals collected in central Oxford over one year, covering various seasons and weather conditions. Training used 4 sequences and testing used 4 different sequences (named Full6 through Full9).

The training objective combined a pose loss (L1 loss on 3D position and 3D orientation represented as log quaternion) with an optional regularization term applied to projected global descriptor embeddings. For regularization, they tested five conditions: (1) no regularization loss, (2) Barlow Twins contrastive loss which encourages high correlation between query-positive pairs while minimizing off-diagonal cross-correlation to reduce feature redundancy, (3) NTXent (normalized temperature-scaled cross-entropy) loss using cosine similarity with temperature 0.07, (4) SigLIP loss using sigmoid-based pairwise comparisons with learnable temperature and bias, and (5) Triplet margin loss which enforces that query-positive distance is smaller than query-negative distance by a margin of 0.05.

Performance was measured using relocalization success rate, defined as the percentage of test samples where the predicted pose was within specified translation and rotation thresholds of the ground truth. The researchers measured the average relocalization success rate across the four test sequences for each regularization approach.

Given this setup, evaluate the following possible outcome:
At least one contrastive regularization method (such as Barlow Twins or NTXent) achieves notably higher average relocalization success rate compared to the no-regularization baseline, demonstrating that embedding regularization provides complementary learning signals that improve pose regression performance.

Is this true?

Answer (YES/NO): YES